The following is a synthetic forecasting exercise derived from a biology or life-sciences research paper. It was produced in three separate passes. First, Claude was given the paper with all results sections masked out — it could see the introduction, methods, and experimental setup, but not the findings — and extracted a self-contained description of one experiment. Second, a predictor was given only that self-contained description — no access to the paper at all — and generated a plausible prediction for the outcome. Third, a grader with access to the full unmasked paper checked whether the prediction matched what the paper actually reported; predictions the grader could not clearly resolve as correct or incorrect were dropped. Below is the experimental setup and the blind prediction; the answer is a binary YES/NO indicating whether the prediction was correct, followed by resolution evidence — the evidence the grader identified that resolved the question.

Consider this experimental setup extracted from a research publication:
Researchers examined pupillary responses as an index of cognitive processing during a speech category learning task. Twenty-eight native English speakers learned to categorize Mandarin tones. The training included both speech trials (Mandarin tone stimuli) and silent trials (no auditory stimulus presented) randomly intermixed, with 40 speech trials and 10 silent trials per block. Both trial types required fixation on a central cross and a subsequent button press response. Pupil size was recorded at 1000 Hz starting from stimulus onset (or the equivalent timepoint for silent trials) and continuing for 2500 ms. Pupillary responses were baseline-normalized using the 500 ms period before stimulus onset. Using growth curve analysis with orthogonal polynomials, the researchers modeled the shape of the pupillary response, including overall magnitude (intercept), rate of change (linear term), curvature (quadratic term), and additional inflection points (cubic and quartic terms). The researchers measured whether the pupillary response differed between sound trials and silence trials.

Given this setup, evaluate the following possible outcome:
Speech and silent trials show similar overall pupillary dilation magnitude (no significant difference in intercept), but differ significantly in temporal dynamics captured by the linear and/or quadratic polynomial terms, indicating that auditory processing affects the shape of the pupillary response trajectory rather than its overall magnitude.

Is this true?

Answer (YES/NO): NO